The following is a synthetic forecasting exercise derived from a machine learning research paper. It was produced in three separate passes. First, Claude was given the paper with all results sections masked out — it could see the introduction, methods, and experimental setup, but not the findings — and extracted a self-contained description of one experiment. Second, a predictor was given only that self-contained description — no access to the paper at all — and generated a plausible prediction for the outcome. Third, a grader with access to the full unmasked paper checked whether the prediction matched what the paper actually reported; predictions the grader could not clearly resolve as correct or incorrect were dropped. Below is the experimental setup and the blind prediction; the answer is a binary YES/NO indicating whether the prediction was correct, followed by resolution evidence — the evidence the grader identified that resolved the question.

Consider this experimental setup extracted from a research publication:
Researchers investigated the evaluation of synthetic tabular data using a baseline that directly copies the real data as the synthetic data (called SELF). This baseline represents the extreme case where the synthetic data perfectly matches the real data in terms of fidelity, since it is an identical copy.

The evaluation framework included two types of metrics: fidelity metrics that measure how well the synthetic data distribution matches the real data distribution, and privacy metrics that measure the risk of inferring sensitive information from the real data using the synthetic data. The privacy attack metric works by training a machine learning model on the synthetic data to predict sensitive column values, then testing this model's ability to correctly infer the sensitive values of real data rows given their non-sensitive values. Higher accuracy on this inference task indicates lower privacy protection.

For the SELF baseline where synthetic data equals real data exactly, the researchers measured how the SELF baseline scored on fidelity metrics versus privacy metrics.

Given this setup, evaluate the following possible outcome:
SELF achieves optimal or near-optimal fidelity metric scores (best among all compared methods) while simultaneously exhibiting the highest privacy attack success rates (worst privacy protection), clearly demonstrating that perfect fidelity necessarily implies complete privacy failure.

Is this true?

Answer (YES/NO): YES